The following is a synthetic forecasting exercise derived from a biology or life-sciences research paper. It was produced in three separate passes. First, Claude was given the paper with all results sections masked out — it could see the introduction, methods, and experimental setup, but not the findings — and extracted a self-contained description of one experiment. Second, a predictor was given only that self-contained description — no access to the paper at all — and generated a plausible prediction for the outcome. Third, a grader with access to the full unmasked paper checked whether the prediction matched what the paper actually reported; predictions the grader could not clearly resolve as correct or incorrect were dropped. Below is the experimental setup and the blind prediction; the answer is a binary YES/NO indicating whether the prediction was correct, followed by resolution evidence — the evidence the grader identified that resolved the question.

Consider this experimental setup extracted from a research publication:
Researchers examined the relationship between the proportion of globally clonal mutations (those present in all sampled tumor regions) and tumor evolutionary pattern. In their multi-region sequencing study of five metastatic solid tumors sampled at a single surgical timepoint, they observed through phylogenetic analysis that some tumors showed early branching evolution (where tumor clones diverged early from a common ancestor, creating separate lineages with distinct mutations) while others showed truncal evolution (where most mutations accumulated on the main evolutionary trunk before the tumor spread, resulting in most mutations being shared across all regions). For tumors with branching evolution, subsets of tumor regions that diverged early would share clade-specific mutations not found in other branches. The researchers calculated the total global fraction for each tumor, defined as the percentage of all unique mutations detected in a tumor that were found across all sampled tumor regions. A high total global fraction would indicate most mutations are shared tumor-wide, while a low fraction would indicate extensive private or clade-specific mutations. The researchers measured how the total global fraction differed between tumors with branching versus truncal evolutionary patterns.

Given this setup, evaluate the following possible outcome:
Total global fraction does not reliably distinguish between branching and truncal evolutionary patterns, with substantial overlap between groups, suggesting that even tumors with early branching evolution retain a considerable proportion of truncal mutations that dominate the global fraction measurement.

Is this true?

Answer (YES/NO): NO